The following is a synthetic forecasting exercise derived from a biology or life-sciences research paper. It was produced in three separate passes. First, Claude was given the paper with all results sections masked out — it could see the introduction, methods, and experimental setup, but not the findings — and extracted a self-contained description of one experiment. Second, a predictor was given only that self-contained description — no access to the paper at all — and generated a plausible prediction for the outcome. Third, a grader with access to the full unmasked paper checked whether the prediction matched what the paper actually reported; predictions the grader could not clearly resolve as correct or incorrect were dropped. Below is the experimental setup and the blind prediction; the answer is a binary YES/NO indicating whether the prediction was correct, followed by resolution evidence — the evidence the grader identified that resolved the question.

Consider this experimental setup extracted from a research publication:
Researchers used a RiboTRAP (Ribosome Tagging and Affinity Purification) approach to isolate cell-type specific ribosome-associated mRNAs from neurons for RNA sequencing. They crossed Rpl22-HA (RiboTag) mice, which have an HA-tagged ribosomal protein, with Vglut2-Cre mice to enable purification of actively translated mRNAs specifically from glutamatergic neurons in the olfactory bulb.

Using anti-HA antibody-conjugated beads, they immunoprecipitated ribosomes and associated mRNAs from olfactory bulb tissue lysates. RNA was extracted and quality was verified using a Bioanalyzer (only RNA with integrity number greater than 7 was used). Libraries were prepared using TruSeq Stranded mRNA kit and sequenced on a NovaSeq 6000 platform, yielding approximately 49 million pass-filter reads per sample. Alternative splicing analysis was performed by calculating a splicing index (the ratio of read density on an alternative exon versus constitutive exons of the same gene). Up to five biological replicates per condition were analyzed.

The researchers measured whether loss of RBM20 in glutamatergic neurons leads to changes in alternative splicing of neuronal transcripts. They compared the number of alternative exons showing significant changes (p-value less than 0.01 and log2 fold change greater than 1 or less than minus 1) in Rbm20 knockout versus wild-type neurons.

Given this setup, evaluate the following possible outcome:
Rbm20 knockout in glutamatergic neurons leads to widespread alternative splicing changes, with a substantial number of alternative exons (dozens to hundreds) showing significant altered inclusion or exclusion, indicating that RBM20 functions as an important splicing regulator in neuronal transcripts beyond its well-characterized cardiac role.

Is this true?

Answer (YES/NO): NO